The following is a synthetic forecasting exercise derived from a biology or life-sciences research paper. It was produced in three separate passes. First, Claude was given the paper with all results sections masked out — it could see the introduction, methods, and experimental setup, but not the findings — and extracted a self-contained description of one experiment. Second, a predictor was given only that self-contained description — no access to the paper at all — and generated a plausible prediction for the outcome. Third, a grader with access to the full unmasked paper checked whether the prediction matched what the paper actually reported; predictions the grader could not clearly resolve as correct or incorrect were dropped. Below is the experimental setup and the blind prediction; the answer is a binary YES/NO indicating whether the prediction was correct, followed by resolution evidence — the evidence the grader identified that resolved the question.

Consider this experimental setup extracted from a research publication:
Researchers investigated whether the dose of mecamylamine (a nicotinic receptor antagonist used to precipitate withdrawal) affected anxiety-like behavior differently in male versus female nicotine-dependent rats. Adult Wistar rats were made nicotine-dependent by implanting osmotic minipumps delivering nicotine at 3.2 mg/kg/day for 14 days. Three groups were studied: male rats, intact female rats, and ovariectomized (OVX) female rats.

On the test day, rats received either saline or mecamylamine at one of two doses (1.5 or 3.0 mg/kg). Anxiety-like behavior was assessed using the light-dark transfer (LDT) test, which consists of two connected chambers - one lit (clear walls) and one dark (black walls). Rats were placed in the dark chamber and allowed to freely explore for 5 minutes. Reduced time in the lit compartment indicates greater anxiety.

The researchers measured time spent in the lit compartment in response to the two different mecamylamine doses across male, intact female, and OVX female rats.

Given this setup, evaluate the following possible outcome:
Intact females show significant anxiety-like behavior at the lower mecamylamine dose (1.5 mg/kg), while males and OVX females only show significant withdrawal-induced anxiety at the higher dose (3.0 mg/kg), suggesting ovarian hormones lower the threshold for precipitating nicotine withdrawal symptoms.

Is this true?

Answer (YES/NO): YES